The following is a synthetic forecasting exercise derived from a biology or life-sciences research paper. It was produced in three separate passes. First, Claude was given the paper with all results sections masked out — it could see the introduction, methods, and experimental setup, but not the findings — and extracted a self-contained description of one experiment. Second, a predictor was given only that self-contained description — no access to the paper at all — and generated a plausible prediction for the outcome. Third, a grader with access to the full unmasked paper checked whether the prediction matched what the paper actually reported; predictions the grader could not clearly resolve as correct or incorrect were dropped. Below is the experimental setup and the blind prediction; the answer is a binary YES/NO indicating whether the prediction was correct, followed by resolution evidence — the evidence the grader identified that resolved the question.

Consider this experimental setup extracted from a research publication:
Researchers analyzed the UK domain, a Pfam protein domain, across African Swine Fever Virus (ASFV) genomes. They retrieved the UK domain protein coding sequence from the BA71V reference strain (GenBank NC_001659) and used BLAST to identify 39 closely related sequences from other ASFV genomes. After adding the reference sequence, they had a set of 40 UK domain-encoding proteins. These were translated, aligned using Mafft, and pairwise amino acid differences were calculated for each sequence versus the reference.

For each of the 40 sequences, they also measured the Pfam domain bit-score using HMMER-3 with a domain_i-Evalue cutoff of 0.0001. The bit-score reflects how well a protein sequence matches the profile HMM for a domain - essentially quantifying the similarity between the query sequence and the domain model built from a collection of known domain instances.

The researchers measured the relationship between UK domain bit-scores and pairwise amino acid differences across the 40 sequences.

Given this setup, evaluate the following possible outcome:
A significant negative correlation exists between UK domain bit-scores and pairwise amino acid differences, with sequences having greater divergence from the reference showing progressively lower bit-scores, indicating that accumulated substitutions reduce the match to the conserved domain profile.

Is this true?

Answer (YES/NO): YES